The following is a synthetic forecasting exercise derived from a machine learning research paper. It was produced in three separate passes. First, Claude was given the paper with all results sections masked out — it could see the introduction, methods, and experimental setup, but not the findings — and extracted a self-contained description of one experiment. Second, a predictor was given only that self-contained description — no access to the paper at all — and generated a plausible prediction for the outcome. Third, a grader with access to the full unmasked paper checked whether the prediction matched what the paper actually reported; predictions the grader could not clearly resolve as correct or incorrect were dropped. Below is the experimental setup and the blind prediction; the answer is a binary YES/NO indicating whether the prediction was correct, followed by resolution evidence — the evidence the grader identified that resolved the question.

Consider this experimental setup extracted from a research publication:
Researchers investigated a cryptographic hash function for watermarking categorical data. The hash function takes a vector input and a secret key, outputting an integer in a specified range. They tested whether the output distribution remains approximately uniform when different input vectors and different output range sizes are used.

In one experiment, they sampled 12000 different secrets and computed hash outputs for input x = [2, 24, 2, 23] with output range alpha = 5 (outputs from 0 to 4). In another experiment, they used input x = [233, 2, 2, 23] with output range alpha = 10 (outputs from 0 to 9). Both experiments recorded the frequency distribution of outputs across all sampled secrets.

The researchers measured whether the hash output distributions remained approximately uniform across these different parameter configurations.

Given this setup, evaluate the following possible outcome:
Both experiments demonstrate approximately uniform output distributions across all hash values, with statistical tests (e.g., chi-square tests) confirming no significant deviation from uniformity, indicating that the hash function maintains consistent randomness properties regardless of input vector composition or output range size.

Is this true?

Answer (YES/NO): NO